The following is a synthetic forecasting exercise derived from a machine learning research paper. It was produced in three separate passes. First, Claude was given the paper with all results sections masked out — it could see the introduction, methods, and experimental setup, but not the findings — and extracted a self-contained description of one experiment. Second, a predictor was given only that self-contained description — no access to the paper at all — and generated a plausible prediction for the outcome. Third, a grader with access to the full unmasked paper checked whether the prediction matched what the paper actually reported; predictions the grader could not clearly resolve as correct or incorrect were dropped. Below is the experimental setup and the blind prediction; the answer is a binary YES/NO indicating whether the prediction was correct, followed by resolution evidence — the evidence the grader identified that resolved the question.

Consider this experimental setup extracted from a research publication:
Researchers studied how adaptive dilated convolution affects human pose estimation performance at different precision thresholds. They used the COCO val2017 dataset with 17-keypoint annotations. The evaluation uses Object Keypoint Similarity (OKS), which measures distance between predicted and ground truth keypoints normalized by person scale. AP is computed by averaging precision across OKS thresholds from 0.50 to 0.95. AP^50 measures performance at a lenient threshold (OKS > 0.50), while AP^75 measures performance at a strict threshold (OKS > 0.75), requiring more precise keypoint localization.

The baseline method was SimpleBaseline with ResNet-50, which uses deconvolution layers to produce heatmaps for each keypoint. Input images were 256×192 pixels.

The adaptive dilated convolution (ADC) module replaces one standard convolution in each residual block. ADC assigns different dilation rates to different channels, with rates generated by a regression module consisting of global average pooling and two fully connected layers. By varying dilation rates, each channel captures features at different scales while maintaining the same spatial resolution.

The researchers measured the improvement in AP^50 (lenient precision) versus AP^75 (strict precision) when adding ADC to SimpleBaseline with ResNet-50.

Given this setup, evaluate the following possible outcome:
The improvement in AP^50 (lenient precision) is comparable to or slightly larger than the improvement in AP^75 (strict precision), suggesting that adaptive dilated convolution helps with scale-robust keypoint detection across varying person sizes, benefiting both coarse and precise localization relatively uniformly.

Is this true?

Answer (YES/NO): NO